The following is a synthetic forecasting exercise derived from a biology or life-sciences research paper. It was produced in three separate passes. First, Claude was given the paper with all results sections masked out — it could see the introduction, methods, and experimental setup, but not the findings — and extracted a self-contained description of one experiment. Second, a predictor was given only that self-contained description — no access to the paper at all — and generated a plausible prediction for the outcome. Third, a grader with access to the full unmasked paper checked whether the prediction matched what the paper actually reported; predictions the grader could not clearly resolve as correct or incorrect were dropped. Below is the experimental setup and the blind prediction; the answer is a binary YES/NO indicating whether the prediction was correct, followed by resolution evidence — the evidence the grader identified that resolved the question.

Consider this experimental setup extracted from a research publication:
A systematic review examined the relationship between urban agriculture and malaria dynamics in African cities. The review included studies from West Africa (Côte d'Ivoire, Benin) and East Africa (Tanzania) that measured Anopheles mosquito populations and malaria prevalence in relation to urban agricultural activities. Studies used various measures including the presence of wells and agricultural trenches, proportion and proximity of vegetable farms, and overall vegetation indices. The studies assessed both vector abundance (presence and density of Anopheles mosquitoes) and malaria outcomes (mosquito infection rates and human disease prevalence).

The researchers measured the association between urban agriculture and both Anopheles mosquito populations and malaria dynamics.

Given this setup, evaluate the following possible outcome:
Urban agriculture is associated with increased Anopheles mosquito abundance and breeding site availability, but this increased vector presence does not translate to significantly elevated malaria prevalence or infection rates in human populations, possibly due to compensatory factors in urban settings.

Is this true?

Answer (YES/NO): NO